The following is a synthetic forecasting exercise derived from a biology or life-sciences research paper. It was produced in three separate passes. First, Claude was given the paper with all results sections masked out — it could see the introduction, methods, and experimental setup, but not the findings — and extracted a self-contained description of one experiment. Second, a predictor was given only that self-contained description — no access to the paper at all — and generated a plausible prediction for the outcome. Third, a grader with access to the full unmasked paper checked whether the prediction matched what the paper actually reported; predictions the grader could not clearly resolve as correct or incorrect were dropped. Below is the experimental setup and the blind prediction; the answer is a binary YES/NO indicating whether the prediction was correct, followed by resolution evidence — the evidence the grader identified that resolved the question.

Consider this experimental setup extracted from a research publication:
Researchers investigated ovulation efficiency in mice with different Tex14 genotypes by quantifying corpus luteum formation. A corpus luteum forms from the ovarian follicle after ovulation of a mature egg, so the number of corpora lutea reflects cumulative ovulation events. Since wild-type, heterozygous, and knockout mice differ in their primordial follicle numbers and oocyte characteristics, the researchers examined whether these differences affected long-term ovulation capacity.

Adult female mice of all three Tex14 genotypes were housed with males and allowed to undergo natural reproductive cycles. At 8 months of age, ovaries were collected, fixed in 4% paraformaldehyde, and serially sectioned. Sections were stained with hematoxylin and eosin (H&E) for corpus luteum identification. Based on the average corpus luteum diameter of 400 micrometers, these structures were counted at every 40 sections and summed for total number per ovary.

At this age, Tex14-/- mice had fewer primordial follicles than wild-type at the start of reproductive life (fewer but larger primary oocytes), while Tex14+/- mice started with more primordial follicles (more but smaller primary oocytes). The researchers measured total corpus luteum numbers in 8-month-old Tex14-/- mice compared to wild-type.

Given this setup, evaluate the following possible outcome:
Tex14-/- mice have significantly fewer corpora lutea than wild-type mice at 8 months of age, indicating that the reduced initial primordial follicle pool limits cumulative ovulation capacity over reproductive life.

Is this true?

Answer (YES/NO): NO